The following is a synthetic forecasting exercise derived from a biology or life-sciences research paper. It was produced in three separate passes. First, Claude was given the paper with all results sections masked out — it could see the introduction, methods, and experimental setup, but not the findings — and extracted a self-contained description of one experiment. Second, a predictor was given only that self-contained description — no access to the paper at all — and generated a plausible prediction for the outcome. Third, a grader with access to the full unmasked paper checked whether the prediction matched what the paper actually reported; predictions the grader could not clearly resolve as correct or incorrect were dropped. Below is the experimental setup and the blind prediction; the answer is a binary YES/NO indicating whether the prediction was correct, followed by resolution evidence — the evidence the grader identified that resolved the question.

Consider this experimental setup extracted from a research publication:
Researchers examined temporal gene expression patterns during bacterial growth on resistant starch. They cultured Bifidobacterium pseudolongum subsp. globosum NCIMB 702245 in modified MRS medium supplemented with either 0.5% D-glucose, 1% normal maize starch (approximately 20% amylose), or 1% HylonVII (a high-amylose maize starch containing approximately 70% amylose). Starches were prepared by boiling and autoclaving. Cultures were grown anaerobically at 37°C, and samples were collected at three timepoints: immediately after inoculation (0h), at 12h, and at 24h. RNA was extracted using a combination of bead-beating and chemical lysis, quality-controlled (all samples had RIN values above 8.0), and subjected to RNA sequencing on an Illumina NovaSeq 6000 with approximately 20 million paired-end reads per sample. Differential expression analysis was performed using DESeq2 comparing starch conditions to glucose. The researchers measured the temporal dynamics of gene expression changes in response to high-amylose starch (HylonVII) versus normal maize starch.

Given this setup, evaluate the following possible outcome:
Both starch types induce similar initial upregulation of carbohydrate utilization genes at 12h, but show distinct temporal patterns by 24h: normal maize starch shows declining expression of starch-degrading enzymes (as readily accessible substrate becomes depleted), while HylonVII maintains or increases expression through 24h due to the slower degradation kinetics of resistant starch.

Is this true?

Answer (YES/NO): NO